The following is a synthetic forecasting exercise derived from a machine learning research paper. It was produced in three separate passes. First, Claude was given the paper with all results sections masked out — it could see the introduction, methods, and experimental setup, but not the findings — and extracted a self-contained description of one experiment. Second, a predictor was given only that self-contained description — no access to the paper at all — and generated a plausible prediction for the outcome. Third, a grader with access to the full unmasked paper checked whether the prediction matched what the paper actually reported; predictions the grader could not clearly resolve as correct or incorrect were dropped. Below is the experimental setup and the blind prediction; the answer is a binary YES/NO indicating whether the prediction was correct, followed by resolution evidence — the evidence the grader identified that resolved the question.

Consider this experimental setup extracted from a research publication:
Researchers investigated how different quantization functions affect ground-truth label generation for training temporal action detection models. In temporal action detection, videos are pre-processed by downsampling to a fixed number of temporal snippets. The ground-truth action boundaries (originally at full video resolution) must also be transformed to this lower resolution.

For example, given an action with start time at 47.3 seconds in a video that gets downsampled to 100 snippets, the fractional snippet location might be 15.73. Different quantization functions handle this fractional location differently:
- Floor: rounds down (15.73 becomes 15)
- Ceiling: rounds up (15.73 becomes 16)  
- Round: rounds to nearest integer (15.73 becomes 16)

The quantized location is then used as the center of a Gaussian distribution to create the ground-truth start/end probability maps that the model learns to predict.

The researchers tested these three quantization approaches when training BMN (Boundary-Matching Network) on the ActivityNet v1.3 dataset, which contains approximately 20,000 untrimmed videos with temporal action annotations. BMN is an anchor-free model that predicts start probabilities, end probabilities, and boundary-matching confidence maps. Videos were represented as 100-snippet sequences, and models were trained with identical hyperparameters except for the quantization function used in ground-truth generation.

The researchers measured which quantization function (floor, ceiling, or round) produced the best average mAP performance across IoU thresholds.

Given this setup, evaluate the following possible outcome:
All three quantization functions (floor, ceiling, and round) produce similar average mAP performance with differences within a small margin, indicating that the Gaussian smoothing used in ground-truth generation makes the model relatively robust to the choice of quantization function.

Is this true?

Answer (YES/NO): NO